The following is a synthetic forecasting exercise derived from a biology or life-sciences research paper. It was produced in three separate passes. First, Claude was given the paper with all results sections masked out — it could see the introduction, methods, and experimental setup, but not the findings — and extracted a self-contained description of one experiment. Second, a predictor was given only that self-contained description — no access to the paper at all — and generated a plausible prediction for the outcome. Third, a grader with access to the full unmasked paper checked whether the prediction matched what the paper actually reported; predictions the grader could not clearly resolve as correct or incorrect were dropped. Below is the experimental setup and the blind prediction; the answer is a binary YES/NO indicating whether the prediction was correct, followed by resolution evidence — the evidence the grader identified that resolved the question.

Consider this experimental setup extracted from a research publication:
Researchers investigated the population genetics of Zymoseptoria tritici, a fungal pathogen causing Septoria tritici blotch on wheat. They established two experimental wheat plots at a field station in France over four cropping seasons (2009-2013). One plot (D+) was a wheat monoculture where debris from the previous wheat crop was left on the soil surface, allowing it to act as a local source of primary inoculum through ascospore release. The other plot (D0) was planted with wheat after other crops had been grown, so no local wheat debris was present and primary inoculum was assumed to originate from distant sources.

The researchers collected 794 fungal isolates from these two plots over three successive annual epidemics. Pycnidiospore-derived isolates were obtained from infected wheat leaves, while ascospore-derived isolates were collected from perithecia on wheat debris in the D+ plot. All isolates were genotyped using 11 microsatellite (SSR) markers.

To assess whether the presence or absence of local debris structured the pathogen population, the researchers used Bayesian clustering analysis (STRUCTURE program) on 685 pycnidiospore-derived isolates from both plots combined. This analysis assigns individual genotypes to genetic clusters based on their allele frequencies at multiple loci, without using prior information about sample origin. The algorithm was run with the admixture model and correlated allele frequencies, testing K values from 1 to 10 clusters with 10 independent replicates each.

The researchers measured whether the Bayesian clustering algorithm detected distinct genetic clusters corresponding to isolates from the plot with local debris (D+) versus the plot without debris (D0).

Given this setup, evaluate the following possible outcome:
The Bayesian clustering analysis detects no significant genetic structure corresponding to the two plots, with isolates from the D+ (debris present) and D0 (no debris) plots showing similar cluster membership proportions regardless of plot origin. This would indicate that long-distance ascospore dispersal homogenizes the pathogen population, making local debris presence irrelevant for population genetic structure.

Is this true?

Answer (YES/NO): YES